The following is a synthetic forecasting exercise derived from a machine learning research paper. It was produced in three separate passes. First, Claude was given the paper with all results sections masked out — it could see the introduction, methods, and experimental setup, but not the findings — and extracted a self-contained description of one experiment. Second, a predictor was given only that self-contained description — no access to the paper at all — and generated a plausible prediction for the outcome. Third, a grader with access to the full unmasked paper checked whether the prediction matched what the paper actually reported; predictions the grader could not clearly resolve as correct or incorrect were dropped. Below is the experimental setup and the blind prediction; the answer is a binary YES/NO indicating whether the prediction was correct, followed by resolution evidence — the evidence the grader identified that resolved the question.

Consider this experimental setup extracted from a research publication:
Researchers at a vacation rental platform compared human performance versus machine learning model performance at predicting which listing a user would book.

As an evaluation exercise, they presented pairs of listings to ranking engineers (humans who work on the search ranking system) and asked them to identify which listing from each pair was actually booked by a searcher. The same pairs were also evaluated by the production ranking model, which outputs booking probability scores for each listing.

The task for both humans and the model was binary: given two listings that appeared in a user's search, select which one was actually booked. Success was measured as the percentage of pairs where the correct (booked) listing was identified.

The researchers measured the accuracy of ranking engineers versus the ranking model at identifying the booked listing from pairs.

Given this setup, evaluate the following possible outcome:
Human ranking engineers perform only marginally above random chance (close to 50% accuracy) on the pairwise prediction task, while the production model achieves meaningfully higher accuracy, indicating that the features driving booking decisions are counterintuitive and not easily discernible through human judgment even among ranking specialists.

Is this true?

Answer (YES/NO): NO